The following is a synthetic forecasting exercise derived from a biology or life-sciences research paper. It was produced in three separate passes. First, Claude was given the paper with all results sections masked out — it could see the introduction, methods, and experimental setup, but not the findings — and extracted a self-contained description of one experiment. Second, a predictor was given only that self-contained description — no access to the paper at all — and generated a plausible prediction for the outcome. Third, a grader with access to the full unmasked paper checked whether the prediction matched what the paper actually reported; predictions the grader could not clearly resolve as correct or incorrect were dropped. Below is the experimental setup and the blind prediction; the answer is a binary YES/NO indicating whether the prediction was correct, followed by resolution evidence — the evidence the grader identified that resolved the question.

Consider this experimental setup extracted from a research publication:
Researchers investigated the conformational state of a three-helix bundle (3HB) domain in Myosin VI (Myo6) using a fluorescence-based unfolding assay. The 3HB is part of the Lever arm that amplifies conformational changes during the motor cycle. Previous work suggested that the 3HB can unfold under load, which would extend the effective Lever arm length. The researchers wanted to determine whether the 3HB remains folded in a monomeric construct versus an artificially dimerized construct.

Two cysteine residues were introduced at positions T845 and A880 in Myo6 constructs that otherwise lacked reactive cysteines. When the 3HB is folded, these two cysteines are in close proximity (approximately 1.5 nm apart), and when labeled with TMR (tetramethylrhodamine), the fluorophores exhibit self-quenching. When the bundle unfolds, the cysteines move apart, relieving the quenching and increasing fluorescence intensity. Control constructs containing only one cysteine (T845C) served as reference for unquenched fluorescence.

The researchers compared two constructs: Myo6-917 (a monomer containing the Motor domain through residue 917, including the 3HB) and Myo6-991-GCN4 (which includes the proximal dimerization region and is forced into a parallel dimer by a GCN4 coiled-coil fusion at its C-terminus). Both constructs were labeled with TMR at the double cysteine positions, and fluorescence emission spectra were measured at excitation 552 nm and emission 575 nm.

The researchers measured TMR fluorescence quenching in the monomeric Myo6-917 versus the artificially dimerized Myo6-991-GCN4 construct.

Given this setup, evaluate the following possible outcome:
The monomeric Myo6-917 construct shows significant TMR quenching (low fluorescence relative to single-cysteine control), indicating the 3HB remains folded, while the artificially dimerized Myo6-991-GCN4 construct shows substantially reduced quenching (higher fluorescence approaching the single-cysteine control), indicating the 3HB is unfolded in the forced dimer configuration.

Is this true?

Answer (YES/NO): YES